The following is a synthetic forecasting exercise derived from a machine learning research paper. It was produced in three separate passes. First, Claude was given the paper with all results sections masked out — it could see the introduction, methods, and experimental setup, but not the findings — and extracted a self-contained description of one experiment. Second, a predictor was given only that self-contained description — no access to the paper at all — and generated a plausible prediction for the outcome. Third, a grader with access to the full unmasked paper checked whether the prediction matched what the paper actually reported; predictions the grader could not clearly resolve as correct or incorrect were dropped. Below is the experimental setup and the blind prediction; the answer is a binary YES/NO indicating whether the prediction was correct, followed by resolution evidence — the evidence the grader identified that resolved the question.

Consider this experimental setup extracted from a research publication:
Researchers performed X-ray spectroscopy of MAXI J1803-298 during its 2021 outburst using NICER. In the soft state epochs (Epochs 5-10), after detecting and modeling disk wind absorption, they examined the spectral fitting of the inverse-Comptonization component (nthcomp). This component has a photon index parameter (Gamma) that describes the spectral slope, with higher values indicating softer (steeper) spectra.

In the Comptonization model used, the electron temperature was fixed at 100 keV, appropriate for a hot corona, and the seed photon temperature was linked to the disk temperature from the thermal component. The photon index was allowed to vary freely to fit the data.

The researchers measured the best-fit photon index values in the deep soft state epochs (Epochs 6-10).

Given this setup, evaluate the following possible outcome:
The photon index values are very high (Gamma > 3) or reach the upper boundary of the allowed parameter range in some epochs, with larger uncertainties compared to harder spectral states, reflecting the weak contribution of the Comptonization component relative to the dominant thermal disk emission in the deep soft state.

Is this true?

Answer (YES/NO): YES